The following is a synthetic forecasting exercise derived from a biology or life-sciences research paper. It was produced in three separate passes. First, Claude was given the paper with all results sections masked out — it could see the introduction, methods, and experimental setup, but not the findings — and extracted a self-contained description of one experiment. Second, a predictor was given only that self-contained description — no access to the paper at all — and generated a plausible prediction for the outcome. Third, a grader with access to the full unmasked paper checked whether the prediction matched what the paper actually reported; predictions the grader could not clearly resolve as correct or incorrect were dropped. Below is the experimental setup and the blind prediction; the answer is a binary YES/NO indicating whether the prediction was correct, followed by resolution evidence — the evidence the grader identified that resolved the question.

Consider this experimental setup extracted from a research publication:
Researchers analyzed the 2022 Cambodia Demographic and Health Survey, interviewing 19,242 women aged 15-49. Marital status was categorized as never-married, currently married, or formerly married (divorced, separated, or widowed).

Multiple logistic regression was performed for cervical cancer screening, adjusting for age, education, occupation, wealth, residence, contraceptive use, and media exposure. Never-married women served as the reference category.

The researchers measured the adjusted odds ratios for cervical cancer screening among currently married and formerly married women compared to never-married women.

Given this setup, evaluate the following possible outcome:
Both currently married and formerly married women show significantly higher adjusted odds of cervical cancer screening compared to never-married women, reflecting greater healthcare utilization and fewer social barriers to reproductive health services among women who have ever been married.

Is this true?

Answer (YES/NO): YES